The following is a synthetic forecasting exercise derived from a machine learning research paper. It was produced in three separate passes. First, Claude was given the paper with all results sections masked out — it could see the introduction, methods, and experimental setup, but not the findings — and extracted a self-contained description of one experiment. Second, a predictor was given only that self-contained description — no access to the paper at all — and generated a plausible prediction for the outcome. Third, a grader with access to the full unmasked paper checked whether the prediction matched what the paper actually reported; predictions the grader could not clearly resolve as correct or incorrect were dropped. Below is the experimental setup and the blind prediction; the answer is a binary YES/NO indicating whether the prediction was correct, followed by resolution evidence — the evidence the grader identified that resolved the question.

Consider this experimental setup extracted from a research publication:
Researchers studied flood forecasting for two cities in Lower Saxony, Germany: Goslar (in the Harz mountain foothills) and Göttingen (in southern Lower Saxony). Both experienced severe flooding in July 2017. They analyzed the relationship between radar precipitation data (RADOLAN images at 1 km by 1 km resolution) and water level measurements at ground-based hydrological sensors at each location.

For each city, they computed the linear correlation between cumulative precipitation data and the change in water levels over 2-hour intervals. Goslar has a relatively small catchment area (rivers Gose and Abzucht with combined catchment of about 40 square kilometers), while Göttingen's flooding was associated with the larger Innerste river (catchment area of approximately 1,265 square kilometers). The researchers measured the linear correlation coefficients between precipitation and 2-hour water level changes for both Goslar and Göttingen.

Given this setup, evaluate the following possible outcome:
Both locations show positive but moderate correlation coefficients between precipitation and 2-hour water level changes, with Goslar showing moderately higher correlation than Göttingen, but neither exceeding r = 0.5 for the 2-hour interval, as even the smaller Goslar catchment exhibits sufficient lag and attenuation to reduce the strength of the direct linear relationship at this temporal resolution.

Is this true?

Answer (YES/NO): YES